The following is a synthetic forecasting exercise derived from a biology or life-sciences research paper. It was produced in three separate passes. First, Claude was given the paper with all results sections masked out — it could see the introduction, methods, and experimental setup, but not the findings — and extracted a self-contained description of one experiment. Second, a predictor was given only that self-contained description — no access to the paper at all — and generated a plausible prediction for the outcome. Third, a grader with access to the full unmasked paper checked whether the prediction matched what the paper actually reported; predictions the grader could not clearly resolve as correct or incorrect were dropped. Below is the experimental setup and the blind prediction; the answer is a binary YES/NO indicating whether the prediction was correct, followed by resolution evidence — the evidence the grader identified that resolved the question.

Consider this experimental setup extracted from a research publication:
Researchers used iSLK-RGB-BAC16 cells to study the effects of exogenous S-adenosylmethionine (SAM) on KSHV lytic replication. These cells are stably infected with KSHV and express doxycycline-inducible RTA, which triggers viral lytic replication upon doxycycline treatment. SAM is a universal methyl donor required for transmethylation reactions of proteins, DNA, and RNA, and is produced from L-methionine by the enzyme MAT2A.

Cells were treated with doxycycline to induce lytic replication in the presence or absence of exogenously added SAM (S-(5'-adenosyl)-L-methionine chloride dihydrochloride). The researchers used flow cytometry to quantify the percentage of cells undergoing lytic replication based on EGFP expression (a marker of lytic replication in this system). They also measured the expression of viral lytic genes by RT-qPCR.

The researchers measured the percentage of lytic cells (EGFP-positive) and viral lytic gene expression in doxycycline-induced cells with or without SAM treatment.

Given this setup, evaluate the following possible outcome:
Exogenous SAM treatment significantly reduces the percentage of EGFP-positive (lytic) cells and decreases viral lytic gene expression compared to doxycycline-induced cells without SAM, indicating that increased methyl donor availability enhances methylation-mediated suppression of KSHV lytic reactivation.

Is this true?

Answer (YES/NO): NO